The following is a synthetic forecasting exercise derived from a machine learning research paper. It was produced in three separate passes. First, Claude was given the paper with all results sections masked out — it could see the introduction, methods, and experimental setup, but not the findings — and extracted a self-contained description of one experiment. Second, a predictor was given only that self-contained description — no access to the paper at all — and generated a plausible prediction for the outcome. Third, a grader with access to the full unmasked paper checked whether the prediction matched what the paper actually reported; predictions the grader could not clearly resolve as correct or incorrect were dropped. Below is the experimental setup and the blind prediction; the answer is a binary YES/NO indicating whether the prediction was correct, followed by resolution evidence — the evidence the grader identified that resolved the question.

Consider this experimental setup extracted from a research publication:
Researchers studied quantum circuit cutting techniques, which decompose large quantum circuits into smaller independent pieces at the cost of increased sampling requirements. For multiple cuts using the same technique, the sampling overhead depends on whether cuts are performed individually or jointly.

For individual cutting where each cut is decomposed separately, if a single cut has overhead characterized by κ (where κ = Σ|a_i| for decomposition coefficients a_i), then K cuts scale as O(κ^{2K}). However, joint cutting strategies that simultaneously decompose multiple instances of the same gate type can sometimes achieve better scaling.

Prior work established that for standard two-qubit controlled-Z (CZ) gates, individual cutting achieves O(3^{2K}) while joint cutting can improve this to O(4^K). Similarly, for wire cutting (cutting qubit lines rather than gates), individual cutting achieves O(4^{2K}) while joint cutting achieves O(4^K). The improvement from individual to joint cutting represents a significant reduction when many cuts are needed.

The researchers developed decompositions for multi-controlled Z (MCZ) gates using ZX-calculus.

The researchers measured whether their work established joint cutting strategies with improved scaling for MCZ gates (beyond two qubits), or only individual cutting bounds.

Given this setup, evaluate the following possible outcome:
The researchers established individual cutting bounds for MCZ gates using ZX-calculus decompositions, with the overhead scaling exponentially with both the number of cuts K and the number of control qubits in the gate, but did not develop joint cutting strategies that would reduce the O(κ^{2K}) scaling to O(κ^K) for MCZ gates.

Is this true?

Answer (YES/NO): NO